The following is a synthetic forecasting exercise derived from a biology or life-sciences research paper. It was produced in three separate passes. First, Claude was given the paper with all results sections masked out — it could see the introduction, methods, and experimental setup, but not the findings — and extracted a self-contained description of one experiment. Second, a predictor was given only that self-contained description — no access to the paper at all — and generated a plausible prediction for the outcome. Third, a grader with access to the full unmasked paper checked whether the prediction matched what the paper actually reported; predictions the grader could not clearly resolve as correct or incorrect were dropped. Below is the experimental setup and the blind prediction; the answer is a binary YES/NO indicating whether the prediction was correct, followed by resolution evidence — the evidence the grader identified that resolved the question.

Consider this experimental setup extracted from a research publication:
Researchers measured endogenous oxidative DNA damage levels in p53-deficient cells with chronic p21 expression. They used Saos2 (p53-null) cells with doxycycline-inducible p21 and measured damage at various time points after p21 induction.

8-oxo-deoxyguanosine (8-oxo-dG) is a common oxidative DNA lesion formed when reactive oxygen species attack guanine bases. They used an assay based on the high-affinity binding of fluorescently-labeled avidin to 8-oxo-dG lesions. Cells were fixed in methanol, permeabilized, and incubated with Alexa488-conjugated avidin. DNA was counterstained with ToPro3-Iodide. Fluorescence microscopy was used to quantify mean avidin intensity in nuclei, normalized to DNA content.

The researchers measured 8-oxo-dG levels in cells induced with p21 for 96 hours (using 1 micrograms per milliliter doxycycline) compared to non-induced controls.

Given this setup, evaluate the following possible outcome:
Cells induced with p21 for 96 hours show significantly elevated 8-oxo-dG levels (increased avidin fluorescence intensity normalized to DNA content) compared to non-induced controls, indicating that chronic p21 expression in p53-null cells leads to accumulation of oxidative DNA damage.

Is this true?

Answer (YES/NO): YES